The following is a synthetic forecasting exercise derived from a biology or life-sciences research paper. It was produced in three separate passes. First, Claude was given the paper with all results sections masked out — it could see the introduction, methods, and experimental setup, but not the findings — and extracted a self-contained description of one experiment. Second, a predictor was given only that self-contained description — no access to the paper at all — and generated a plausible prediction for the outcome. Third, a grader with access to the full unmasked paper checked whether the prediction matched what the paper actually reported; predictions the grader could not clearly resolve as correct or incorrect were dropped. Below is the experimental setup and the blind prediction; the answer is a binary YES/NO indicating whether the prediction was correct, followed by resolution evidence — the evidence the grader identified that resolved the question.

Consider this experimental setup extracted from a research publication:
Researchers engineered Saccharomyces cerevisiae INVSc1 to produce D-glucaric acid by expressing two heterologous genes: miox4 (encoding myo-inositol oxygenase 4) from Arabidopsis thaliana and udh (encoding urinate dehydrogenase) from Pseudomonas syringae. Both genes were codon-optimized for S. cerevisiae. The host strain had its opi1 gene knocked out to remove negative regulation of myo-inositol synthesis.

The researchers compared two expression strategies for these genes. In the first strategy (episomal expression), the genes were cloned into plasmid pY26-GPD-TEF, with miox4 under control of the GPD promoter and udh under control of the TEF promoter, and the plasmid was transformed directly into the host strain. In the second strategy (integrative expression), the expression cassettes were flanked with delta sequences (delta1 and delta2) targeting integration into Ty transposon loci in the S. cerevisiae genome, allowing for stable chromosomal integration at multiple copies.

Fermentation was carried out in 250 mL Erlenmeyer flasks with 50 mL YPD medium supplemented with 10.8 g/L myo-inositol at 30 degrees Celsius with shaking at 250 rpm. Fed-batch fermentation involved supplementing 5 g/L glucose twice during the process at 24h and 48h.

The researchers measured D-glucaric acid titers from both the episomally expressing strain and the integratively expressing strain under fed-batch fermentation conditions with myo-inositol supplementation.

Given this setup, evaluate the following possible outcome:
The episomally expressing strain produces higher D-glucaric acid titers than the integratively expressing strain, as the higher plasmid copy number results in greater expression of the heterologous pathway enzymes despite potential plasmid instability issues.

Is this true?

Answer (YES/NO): YES